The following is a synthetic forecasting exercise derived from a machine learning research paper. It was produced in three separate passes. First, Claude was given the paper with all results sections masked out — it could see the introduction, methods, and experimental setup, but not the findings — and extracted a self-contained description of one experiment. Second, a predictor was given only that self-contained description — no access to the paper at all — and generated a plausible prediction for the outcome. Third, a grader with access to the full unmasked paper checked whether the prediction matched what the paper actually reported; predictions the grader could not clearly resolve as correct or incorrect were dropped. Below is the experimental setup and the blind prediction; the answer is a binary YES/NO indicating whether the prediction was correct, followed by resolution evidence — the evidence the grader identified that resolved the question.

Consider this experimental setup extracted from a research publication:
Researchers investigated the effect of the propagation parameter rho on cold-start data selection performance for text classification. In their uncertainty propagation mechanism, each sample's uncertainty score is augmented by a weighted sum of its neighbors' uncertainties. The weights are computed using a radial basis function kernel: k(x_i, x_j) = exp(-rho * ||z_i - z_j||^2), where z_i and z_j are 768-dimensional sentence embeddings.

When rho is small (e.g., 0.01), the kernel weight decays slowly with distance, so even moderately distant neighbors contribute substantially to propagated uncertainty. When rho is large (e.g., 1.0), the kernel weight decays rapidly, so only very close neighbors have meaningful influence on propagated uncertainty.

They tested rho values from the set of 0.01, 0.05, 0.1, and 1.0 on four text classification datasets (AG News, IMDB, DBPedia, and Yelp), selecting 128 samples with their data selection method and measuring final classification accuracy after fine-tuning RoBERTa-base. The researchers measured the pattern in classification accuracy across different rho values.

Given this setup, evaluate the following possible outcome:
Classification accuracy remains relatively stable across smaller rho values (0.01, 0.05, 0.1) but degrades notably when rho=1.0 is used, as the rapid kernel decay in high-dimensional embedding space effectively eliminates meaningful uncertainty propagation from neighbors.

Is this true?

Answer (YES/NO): NO